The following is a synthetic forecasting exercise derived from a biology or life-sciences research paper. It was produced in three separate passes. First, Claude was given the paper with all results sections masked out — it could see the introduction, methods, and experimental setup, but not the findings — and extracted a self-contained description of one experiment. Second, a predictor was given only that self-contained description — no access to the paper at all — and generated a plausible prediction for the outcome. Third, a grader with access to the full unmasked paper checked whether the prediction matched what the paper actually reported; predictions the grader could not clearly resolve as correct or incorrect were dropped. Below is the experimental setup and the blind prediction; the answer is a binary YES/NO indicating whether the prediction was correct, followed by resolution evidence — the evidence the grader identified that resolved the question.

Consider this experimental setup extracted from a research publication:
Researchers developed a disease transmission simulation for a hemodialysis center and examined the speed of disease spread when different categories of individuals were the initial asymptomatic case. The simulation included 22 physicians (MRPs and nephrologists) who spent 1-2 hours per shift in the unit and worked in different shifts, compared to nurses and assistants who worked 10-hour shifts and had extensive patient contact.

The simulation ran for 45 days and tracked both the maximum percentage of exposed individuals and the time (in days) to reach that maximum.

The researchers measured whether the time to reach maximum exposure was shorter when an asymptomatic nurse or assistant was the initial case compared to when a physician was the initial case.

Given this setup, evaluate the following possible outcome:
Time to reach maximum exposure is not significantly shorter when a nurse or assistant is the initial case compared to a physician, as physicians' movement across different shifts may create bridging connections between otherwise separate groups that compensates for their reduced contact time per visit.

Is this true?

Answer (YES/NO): NO